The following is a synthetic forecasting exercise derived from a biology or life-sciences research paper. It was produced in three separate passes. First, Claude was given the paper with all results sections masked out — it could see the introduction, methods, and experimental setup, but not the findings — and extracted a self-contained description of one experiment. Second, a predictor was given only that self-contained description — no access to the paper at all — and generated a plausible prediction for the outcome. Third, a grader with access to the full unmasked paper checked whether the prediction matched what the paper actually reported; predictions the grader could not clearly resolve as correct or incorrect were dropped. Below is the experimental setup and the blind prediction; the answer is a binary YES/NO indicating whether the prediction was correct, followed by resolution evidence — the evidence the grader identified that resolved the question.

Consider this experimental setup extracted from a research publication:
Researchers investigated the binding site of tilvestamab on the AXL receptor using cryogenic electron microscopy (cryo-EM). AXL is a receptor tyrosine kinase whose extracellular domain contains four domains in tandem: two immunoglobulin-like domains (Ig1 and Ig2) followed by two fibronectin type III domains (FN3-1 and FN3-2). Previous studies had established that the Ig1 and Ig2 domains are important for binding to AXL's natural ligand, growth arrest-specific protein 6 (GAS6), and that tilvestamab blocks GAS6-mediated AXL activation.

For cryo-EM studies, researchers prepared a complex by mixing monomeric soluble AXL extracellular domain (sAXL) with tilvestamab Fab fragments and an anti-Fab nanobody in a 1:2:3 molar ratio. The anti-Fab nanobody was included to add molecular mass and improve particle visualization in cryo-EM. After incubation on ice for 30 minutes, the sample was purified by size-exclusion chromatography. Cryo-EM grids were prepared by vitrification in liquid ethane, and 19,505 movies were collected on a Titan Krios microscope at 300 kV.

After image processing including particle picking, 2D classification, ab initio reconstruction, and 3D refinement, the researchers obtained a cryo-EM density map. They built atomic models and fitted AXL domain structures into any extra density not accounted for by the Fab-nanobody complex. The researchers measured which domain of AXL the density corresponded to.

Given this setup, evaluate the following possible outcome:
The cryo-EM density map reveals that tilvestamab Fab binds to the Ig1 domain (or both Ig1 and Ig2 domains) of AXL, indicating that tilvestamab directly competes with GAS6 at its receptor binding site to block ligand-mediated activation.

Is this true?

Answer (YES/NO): NO